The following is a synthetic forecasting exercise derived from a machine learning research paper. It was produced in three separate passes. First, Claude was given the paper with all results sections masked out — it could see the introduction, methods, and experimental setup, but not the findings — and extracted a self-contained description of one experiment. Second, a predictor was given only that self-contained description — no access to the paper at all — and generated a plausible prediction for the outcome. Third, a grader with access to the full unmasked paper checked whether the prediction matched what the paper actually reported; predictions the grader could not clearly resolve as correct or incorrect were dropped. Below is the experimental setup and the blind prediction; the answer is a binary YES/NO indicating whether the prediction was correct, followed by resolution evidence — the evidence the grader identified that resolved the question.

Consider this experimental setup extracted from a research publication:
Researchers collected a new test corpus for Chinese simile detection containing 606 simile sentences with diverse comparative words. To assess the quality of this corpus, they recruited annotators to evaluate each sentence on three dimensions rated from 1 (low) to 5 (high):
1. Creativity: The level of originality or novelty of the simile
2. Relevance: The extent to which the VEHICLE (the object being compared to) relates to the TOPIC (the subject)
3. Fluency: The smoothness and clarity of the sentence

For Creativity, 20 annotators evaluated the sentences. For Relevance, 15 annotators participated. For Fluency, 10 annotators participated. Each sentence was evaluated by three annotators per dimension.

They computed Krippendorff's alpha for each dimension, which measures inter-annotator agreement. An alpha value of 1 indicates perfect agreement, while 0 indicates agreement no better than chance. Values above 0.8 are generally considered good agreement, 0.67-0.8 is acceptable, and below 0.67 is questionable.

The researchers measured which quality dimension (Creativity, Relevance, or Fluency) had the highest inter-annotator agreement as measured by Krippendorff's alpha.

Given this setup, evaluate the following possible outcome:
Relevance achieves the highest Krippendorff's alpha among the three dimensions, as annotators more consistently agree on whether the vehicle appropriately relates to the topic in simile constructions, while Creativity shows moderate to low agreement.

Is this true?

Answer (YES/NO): NO